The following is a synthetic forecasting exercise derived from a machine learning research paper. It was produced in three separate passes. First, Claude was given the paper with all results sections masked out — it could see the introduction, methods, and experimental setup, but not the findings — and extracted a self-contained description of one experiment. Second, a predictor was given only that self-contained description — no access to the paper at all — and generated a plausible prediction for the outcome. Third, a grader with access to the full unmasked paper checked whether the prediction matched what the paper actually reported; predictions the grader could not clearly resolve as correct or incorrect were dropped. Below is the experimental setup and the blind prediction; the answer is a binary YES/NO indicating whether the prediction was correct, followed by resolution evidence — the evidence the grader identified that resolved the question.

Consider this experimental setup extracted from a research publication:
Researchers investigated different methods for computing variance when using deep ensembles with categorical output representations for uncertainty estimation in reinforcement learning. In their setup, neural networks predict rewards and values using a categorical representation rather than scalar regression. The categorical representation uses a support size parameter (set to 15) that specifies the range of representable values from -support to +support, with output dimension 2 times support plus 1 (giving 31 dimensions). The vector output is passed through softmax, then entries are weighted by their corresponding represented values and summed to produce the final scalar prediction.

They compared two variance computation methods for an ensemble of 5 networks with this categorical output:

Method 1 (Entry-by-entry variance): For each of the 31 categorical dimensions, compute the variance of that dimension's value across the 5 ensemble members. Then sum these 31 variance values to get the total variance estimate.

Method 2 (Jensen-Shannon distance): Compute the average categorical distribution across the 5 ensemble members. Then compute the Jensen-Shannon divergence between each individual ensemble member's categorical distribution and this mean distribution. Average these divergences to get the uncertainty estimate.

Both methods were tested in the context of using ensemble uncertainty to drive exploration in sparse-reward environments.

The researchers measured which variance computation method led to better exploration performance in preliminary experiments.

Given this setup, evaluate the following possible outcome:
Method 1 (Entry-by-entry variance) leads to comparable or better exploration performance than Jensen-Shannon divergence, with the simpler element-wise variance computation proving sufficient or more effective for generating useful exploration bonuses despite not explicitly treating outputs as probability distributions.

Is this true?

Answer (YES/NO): YES